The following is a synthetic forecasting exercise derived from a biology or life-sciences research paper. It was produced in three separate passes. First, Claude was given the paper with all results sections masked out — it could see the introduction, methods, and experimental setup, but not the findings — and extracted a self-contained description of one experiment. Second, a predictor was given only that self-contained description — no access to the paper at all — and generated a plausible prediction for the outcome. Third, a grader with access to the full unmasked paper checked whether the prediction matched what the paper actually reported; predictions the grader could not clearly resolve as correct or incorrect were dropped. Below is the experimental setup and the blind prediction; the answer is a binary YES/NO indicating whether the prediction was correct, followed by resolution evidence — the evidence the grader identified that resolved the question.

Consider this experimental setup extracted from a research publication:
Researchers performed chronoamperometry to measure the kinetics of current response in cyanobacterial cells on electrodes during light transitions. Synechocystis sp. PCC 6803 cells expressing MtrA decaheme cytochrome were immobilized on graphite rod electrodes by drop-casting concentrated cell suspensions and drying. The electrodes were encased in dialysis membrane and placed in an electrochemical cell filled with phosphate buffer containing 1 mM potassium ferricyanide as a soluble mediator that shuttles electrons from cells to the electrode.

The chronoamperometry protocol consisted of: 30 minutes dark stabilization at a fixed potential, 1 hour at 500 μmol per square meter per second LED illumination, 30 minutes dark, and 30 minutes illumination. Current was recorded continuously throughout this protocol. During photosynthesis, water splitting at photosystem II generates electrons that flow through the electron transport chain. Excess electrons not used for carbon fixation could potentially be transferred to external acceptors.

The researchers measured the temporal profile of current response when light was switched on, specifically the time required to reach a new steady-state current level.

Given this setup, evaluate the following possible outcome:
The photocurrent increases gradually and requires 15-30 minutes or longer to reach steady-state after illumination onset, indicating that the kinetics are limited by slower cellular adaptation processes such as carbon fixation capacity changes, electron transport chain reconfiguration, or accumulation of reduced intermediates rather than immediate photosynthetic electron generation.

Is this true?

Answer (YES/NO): NO